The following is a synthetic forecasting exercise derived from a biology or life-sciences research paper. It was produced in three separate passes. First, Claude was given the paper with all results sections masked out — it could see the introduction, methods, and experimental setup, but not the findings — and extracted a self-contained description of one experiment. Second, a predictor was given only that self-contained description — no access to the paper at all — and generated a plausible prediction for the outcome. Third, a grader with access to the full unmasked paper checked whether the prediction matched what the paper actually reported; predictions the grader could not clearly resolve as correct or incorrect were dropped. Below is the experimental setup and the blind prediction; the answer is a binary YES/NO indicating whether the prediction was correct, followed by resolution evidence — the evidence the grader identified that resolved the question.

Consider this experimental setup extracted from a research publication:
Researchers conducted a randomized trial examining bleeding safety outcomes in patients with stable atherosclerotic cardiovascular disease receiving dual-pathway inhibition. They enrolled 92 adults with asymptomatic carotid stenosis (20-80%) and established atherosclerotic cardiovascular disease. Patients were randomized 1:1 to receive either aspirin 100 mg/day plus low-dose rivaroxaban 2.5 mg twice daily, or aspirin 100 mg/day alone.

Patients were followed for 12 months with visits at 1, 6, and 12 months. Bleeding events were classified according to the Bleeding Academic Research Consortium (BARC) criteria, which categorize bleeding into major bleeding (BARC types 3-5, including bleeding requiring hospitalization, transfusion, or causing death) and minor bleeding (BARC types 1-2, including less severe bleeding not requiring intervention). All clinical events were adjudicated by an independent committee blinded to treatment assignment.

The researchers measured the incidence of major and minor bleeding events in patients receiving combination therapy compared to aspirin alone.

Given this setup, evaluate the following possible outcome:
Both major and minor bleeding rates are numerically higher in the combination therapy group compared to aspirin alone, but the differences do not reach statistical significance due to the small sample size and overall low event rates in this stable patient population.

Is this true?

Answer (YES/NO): NO